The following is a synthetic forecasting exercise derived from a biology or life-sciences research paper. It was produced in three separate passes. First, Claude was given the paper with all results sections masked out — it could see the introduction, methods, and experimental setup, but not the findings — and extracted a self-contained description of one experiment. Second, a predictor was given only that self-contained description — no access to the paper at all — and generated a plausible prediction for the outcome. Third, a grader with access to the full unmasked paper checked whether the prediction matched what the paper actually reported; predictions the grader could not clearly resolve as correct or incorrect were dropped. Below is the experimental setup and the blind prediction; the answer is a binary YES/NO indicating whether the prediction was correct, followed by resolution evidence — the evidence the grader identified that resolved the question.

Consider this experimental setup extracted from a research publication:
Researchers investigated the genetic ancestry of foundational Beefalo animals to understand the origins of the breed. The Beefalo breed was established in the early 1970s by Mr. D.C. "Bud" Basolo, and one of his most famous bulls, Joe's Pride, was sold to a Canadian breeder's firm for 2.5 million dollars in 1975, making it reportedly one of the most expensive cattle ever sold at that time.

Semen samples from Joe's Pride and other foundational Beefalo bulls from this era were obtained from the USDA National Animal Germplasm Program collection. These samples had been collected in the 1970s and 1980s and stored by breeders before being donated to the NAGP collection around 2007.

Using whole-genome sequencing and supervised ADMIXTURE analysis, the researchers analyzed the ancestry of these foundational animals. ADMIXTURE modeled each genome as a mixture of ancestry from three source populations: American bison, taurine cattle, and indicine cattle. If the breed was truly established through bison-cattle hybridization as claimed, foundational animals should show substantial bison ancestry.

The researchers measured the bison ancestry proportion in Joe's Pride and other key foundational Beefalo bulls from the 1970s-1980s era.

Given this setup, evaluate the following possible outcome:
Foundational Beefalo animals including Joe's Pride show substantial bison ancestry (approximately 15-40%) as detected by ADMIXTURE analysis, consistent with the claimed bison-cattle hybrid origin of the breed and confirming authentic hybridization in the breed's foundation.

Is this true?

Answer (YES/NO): NO